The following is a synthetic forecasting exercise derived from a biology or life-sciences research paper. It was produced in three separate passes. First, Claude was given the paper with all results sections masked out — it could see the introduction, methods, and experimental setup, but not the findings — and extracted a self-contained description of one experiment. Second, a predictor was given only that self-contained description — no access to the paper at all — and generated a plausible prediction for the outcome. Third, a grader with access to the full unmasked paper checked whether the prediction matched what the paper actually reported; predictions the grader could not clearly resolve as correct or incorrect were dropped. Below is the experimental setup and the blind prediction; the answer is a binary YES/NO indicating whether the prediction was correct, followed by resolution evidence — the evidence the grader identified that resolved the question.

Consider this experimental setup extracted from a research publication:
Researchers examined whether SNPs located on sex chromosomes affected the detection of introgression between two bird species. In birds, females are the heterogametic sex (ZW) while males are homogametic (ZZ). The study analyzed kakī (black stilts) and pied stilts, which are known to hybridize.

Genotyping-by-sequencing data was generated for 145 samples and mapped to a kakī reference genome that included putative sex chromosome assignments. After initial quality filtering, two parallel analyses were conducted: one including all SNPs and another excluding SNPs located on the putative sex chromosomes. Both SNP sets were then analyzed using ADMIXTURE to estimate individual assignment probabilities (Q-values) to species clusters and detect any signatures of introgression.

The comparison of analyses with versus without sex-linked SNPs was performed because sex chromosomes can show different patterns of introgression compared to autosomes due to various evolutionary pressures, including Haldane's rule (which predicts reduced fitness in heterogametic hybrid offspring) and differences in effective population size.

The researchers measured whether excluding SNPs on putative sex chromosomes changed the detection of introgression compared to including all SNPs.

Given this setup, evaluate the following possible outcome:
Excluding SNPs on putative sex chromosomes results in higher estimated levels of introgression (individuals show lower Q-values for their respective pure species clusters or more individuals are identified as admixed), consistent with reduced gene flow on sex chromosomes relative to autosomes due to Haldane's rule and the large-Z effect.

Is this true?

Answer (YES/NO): NO